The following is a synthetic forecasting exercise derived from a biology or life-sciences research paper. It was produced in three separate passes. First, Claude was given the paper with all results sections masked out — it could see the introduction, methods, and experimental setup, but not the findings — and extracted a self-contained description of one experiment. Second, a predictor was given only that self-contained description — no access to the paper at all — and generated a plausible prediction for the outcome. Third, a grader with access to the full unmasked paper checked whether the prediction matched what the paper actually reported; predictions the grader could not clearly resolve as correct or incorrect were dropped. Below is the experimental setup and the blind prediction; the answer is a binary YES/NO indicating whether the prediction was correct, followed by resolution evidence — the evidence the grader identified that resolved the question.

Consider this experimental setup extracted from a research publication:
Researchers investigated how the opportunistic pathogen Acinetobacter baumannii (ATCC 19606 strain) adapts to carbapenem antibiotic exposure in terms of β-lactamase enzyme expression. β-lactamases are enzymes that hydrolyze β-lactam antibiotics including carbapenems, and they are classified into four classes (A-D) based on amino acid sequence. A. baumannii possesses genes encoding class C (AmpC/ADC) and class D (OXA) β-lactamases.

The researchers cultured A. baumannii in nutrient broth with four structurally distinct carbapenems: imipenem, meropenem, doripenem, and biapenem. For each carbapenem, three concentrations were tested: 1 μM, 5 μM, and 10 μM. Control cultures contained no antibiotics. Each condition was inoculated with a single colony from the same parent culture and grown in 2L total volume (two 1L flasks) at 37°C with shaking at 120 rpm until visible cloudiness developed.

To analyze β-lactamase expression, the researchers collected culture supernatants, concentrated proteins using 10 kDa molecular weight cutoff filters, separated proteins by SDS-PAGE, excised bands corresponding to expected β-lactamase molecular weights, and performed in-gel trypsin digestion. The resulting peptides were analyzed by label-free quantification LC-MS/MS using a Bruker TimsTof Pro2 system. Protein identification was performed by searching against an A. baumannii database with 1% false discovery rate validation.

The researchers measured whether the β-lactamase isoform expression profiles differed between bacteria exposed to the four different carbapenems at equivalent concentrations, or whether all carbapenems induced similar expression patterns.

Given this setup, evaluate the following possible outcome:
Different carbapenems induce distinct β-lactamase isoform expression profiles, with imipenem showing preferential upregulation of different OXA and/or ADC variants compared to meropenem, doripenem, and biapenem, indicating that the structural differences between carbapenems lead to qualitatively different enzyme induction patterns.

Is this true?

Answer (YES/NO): YES